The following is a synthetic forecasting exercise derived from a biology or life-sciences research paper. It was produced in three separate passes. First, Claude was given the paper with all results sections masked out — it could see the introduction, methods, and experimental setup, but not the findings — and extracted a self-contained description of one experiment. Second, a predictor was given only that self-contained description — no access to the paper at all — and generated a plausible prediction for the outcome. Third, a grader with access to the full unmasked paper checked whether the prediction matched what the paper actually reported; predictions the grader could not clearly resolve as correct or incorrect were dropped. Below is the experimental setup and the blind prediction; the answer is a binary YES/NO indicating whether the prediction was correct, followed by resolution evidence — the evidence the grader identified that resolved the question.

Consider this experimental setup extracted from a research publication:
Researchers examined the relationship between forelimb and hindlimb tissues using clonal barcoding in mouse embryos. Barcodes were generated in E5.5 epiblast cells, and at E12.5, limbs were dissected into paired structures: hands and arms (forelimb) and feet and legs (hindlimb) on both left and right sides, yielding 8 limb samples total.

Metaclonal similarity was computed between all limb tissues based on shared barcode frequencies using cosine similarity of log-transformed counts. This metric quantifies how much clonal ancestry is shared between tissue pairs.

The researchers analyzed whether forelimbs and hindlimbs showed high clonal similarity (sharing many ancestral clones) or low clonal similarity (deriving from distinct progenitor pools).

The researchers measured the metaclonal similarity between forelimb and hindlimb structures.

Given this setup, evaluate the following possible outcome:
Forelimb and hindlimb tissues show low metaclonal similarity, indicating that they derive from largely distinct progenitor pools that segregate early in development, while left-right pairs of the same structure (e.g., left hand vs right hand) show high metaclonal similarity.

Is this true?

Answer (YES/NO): YES